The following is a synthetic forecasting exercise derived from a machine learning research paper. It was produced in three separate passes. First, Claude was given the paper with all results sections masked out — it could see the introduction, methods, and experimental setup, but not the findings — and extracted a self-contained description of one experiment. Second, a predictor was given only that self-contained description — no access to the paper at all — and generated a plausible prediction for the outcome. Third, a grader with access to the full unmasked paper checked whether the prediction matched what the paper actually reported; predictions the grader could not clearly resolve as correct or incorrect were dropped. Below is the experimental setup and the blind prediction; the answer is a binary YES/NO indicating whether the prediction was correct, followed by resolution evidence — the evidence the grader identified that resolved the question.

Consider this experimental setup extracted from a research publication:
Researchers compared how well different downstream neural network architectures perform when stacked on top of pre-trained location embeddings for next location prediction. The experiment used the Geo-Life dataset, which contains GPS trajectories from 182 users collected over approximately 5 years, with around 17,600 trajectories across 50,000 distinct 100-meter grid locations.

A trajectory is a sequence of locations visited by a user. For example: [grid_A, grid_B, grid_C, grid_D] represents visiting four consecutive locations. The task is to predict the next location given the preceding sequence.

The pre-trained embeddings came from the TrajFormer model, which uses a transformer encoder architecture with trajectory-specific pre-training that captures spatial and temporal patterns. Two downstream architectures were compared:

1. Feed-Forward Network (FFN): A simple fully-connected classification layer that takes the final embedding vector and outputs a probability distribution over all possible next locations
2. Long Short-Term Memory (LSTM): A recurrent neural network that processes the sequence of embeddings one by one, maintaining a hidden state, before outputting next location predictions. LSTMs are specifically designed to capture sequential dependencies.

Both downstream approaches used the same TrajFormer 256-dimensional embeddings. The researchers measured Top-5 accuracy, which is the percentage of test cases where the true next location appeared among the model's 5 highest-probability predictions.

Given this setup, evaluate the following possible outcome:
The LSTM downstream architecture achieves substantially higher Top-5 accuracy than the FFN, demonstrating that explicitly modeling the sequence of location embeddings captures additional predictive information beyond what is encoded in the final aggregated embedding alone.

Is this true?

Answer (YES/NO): NO